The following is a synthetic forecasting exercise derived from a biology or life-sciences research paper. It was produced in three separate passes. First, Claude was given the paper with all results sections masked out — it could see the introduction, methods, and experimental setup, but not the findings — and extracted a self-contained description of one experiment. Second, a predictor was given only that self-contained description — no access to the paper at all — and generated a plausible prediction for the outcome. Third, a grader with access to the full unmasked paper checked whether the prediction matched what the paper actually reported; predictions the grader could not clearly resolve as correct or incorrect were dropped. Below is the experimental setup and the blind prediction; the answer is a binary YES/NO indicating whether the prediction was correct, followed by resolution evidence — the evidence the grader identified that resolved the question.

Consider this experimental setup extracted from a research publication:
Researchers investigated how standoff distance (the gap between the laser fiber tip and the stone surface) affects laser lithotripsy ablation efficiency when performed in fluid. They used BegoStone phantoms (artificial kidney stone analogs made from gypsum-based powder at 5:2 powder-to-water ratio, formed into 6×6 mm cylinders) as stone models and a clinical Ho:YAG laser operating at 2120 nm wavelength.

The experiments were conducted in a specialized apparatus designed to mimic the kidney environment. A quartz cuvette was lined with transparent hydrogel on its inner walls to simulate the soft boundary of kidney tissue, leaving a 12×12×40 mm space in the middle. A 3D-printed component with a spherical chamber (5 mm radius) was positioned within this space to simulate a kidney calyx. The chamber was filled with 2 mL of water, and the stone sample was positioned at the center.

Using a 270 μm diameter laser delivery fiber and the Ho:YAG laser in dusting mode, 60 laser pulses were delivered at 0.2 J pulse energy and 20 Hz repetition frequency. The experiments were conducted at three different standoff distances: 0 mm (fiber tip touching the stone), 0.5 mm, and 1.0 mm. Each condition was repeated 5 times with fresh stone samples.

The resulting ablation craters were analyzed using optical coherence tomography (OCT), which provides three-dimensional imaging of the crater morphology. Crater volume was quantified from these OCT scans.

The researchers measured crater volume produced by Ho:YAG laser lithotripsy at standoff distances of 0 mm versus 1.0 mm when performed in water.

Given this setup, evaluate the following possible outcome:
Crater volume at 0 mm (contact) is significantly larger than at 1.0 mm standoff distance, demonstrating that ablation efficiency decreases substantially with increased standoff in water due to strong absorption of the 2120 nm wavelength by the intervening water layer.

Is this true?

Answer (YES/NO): YES